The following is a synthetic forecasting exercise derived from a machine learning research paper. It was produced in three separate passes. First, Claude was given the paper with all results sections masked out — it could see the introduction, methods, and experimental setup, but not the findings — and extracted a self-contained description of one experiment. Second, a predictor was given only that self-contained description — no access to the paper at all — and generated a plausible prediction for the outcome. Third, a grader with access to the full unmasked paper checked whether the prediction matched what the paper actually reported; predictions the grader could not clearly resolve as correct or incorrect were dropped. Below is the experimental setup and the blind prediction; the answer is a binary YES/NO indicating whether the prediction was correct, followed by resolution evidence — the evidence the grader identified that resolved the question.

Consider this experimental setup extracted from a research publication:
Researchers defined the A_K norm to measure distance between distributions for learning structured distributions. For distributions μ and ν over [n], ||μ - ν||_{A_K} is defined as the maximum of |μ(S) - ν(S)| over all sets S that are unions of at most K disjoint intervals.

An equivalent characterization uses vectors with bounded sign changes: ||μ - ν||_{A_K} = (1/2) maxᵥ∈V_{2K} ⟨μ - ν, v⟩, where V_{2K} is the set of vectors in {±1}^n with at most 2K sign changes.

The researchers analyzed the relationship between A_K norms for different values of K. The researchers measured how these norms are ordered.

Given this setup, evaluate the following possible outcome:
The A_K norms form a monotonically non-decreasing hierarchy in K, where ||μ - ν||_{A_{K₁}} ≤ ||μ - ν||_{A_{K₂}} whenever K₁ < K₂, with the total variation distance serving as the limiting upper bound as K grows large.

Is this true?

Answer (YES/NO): YES